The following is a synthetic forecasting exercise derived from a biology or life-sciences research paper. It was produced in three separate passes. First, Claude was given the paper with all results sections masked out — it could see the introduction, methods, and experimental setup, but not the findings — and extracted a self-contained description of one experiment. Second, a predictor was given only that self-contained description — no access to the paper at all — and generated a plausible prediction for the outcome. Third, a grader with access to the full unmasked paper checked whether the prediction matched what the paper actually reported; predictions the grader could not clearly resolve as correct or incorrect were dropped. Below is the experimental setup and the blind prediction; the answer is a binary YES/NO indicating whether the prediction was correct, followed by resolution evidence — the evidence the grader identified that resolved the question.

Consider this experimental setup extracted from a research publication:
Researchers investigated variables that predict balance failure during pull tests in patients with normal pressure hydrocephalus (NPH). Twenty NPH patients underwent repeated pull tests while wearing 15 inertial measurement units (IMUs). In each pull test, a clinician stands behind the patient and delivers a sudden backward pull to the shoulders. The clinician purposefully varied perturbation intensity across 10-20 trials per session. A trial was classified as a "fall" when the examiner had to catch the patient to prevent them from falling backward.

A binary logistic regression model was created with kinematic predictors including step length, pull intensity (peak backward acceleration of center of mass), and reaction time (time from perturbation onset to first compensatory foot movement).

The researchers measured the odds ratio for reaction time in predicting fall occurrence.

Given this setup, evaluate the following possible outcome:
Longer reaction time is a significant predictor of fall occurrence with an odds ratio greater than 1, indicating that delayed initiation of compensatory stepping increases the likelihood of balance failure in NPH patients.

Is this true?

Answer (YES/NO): NO